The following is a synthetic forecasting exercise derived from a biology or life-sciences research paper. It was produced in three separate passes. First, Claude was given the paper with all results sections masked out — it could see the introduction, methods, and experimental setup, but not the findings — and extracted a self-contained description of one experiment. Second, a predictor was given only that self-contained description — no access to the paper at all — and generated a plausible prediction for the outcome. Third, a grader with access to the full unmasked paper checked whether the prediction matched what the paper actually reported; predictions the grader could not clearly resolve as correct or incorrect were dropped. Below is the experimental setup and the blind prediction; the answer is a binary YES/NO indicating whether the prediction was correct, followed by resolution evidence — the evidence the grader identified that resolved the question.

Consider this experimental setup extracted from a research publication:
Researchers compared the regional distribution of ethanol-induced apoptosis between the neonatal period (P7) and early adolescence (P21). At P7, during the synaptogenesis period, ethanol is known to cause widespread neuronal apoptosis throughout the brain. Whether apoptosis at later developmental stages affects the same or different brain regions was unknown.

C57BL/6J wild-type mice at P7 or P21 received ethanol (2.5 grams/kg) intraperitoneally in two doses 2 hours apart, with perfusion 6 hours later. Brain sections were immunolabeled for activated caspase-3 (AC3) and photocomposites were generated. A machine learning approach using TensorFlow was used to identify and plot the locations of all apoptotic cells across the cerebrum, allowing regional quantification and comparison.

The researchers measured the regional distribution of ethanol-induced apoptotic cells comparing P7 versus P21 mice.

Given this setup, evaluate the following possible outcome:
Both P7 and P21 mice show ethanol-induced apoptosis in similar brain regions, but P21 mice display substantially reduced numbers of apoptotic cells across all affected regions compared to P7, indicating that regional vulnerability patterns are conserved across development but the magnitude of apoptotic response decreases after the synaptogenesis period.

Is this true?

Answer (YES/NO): NO